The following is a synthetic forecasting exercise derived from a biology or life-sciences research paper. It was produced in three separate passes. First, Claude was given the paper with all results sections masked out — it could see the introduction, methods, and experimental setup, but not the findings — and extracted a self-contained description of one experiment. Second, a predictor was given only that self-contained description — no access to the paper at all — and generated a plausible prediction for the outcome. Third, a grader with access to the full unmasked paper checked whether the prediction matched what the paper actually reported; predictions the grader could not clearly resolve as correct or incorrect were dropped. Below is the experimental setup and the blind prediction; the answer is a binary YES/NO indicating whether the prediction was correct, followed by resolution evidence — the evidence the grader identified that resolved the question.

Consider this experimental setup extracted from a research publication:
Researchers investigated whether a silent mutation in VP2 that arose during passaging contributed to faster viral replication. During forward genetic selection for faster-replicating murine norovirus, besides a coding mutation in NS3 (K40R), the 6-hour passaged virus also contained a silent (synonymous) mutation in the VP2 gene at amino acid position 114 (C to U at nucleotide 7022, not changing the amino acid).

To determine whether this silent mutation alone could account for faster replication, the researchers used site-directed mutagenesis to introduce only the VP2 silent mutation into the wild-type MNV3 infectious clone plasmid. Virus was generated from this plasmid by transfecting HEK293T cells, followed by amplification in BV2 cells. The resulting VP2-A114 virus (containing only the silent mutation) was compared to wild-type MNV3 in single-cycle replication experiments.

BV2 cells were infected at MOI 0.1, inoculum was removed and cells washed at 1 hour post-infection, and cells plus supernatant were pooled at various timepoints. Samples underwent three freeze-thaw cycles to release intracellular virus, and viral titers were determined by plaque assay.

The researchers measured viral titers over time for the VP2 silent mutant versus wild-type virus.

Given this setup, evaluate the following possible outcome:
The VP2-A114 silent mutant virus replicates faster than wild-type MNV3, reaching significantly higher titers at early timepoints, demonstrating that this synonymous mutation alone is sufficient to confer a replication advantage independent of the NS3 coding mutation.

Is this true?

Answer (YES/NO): NO